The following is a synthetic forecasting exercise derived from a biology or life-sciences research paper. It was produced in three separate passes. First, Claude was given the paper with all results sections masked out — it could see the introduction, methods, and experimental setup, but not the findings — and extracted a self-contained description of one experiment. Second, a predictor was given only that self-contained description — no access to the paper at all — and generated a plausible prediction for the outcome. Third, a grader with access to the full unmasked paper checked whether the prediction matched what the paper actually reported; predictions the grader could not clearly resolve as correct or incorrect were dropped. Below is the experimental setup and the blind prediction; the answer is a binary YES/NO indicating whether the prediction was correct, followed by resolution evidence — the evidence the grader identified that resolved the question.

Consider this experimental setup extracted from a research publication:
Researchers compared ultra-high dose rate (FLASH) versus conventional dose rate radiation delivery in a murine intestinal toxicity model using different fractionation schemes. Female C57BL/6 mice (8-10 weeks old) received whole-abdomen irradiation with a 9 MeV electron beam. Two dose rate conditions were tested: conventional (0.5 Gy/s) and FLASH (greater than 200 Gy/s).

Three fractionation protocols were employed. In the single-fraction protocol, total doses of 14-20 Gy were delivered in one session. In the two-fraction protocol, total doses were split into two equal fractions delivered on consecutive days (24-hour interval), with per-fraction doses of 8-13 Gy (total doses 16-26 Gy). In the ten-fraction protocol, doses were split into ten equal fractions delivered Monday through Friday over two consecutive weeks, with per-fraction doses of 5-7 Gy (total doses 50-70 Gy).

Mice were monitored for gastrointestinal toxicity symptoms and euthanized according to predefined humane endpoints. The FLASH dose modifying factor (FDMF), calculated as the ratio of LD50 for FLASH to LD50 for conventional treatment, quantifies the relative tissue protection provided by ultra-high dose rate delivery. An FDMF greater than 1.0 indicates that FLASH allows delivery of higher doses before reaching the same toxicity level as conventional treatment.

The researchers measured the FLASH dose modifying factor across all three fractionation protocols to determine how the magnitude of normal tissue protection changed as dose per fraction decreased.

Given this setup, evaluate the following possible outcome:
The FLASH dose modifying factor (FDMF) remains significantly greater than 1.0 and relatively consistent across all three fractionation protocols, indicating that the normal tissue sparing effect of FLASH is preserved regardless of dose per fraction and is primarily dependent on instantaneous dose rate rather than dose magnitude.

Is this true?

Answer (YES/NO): NO